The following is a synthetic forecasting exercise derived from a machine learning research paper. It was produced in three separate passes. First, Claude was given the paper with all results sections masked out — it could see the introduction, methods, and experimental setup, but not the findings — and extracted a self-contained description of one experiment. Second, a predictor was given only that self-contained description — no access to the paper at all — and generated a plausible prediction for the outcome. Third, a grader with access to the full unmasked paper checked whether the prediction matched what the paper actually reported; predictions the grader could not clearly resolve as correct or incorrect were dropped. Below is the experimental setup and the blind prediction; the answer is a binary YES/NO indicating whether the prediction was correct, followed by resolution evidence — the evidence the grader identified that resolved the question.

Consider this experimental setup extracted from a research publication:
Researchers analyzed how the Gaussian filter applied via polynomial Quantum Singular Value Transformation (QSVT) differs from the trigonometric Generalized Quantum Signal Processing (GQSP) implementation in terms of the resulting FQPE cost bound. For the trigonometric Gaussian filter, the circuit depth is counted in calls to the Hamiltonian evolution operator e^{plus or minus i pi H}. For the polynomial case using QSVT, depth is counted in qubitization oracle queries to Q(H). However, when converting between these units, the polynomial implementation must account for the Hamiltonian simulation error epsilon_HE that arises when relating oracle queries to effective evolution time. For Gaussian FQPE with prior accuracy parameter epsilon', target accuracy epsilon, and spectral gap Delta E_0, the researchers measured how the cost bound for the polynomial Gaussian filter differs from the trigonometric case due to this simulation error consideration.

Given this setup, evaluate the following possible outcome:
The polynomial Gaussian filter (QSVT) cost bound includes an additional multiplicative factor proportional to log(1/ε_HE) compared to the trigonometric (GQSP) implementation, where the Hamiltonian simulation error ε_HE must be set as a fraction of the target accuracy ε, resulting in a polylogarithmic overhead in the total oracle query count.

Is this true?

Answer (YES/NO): NO